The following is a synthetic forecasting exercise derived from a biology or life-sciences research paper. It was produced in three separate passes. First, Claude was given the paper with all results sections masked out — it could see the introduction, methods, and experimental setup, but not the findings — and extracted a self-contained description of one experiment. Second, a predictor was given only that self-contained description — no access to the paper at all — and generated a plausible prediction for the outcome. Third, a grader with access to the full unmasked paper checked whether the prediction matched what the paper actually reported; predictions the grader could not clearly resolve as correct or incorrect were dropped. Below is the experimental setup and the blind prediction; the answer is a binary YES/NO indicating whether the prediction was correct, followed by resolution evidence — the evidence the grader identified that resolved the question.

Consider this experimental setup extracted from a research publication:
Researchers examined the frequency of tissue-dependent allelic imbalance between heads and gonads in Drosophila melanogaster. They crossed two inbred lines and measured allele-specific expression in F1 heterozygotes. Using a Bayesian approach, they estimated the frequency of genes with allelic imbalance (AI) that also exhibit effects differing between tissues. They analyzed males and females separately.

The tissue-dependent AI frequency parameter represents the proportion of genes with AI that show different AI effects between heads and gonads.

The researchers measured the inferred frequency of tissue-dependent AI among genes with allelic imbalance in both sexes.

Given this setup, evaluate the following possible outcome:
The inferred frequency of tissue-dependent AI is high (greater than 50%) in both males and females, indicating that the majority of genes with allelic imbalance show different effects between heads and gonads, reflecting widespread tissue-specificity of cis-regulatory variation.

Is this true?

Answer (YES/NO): YES